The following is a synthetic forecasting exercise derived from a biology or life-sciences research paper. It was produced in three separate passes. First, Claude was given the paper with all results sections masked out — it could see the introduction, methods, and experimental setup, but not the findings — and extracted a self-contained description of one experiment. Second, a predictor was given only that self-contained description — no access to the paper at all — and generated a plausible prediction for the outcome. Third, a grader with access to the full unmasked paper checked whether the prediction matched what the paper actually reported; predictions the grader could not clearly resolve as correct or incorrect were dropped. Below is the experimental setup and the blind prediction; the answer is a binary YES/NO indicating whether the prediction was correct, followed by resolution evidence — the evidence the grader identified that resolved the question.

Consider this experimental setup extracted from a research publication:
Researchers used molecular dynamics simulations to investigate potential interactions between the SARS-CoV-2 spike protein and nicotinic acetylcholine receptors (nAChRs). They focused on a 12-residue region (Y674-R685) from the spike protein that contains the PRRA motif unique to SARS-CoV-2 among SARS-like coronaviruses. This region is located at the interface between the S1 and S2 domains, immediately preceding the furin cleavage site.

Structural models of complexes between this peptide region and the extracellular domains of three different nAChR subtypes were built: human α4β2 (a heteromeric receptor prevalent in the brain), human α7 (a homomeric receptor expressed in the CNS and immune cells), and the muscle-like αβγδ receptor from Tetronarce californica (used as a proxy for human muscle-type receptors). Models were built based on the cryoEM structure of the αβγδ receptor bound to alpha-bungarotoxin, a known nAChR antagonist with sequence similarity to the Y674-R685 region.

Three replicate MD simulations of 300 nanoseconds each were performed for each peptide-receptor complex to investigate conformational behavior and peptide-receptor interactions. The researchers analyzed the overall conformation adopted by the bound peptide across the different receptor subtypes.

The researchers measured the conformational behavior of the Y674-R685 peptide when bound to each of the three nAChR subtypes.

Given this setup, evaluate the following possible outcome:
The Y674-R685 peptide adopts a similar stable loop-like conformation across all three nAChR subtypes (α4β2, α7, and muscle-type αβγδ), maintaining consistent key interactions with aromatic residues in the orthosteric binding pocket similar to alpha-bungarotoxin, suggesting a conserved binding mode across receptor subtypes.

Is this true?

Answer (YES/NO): NO